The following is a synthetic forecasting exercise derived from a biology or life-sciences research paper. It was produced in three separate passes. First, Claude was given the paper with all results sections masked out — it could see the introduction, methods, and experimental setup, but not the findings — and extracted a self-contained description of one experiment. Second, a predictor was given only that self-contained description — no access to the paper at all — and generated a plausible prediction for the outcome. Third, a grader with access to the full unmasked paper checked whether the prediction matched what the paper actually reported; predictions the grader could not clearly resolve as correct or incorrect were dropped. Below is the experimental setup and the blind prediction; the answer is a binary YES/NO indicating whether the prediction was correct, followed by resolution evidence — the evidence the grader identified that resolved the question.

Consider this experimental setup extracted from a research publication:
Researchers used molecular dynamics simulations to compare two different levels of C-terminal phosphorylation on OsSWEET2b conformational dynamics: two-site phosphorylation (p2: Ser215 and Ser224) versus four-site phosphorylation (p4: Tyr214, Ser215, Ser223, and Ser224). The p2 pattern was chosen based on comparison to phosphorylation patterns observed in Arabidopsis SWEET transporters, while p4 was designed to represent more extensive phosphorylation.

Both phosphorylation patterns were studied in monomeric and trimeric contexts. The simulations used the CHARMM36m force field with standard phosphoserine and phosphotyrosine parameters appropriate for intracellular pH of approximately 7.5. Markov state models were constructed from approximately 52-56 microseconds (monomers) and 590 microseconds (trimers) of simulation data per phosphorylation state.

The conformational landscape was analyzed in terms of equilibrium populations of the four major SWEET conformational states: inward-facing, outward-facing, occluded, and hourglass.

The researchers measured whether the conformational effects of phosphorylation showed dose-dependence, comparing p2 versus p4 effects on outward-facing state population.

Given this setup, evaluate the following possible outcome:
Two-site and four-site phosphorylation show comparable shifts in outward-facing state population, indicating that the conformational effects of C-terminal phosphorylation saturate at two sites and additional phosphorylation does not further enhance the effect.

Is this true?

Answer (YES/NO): NO